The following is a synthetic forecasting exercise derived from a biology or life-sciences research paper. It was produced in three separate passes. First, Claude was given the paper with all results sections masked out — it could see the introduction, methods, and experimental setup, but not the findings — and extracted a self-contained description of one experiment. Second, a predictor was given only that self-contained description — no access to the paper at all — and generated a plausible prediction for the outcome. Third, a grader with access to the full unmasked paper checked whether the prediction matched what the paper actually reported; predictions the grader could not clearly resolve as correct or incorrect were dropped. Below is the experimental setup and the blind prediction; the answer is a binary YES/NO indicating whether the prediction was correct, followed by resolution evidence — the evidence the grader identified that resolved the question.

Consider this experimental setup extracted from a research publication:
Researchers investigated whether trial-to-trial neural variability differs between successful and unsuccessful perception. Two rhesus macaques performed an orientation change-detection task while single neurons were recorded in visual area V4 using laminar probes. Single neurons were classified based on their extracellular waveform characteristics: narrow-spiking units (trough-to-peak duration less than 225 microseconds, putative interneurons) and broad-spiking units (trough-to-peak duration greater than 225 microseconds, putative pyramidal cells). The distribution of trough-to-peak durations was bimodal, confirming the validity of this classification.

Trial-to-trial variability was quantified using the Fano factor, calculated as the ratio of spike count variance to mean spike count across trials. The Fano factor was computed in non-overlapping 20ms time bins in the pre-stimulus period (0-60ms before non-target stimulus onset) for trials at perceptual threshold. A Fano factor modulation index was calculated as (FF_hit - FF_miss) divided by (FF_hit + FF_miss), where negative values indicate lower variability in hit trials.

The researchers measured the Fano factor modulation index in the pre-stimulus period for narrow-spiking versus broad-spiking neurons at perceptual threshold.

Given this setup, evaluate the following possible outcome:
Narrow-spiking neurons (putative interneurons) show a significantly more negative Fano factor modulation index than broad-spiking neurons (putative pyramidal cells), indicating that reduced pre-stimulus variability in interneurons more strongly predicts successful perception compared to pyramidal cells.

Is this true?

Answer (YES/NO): NO